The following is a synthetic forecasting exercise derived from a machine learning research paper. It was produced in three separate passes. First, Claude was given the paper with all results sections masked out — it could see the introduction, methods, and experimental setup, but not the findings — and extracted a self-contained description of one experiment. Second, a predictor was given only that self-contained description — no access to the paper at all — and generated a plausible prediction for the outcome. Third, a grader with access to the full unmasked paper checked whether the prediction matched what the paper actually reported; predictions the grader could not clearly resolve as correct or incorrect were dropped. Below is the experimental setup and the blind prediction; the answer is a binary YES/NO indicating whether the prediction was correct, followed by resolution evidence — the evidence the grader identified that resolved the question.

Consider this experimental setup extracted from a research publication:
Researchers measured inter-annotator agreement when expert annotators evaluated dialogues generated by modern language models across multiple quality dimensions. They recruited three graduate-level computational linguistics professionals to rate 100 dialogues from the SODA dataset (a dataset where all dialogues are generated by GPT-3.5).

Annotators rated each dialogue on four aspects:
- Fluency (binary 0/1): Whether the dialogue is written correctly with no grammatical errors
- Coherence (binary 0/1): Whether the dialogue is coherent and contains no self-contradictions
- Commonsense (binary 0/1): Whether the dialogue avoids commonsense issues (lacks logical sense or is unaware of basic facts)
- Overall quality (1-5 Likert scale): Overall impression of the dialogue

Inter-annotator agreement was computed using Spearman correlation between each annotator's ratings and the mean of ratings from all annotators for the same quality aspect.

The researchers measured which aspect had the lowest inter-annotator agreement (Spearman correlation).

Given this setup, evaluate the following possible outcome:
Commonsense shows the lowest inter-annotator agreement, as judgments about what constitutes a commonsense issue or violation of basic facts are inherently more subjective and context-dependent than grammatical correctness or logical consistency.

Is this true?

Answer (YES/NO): YES